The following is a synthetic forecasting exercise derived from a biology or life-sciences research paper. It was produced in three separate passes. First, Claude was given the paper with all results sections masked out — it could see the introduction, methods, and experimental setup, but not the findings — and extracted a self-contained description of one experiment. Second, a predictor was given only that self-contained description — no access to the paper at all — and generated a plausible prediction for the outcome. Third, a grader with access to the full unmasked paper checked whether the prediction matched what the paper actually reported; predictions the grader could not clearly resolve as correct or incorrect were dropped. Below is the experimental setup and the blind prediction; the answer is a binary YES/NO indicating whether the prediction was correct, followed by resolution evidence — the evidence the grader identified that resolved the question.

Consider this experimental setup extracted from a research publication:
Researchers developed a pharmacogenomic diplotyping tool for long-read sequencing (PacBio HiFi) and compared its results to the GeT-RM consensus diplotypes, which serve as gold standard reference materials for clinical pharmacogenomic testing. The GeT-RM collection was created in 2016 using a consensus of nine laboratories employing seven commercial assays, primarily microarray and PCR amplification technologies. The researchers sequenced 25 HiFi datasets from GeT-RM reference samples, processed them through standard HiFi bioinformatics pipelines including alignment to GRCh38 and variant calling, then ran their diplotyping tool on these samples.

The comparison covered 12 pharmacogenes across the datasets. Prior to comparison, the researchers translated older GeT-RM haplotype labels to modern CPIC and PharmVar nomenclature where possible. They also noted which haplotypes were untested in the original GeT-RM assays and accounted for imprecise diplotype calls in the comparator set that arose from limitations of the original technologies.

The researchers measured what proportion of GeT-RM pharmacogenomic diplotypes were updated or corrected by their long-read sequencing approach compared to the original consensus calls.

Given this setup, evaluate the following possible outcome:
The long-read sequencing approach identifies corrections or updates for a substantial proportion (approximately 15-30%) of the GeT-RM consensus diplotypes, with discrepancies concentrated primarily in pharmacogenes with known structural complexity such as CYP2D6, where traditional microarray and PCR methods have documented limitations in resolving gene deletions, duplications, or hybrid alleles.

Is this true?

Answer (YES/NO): NO